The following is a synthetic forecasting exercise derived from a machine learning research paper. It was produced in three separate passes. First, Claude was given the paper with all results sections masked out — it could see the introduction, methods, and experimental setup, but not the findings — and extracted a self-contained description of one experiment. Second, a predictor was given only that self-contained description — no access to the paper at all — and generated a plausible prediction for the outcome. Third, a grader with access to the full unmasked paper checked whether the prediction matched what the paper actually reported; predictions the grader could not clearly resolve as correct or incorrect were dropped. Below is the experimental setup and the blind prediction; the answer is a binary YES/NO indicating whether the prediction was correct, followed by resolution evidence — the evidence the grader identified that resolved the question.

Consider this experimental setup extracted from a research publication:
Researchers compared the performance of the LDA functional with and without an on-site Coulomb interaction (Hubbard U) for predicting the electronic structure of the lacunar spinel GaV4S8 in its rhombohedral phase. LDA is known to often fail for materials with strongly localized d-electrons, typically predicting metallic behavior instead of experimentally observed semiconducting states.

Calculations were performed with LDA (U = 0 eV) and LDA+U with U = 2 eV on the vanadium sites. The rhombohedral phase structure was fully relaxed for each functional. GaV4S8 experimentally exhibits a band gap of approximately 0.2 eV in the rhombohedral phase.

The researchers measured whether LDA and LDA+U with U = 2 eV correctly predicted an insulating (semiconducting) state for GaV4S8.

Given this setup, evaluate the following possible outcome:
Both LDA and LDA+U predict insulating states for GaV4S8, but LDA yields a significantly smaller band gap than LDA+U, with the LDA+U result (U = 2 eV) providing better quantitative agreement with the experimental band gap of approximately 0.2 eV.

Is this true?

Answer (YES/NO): NO